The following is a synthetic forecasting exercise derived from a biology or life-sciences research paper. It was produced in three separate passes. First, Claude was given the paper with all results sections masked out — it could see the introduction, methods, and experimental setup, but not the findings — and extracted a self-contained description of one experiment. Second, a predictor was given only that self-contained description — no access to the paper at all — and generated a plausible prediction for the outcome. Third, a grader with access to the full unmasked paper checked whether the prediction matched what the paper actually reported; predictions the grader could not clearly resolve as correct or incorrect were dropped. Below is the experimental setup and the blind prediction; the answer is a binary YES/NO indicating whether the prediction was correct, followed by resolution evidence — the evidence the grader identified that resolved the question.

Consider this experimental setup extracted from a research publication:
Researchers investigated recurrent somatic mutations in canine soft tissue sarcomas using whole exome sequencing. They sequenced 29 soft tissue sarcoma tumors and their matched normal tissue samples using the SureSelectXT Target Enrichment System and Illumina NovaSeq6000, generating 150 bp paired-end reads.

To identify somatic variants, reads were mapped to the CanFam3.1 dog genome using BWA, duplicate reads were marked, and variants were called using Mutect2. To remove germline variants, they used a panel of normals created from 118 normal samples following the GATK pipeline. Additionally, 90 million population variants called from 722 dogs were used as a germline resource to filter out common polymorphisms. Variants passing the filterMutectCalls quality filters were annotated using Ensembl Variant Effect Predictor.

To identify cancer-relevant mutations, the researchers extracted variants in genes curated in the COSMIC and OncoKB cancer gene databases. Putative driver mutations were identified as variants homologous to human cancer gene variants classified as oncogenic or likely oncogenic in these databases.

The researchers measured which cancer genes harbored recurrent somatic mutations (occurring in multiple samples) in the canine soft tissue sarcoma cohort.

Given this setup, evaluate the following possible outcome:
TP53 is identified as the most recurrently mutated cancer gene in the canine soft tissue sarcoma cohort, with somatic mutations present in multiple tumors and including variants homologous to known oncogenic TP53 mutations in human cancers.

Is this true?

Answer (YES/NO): NO